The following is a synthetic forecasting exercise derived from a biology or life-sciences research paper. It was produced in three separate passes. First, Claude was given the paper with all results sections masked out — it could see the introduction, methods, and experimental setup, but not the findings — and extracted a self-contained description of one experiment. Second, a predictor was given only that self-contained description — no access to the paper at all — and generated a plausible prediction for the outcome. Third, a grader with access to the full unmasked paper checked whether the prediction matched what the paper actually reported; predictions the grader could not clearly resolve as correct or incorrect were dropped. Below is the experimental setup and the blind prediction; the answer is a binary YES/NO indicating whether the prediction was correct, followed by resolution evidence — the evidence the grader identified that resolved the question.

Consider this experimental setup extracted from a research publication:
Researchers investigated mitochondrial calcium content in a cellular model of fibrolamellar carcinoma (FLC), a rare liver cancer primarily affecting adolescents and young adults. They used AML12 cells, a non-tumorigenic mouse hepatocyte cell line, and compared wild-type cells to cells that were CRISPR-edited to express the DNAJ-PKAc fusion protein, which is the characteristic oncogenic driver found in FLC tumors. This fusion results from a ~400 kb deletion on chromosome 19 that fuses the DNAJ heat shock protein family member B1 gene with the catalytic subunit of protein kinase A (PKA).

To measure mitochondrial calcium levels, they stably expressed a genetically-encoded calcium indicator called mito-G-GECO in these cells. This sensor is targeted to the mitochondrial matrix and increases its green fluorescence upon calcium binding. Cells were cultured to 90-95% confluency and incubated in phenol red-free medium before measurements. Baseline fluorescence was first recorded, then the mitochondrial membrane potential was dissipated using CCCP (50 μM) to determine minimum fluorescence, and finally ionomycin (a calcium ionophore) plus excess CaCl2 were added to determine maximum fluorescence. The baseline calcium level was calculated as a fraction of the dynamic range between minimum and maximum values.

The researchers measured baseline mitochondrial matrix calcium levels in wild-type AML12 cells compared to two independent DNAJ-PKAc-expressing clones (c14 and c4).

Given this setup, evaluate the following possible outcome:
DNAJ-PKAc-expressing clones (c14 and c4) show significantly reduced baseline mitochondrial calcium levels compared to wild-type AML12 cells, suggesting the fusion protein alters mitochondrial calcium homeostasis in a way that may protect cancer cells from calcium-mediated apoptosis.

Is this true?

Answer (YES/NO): NO